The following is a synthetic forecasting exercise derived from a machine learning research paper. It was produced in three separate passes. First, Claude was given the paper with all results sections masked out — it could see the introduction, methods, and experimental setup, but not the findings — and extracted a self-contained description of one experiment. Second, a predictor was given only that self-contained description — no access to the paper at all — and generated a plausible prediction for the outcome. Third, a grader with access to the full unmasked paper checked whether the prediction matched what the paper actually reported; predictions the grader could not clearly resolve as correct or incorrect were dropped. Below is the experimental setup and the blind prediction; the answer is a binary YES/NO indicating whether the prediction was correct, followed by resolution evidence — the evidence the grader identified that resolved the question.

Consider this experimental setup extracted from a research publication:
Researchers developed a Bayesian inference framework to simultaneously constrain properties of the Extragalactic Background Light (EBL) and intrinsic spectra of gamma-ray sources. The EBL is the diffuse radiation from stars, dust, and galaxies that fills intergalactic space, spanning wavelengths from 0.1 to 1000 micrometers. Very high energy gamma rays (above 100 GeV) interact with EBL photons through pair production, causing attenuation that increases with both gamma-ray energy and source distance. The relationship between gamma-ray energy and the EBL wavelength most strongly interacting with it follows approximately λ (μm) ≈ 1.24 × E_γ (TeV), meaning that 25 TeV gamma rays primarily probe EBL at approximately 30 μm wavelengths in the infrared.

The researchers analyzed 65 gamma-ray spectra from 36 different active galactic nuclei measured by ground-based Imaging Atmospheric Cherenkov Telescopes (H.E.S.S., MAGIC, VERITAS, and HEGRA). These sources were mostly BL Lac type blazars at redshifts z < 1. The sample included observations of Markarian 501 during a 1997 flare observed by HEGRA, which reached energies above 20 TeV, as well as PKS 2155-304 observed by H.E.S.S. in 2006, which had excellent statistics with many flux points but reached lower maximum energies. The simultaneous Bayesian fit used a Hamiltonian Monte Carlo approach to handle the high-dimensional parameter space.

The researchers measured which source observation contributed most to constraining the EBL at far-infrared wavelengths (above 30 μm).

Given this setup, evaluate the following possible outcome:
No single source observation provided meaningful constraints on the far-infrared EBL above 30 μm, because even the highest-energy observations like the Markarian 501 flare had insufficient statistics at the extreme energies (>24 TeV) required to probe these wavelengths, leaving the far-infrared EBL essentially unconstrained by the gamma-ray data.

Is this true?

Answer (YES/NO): NO